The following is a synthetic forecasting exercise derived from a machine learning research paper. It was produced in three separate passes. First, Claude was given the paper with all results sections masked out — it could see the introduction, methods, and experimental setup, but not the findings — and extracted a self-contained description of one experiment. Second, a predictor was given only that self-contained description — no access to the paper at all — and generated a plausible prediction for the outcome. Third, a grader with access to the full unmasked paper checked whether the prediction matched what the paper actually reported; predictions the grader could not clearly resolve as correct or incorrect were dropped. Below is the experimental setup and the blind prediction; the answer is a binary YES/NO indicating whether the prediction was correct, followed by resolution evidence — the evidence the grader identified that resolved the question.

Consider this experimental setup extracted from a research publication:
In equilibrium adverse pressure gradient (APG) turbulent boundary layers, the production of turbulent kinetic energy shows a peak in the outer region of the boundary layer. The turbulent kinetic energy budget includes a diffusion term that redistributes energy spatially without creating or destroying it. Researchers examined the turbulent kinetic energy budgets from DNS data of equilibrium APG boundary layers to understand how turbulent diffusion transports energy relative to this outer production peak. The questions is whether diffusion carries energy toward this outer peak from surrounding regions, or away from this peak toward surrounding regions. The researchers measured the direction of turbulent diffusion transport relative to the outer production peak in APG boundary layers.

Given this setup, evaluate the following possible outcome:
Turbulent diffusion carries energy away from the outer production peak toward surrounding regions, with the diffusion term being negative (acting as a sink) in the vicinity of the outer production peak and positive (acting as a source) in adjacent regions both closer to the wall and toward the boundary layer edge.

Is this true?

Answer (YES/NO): YES